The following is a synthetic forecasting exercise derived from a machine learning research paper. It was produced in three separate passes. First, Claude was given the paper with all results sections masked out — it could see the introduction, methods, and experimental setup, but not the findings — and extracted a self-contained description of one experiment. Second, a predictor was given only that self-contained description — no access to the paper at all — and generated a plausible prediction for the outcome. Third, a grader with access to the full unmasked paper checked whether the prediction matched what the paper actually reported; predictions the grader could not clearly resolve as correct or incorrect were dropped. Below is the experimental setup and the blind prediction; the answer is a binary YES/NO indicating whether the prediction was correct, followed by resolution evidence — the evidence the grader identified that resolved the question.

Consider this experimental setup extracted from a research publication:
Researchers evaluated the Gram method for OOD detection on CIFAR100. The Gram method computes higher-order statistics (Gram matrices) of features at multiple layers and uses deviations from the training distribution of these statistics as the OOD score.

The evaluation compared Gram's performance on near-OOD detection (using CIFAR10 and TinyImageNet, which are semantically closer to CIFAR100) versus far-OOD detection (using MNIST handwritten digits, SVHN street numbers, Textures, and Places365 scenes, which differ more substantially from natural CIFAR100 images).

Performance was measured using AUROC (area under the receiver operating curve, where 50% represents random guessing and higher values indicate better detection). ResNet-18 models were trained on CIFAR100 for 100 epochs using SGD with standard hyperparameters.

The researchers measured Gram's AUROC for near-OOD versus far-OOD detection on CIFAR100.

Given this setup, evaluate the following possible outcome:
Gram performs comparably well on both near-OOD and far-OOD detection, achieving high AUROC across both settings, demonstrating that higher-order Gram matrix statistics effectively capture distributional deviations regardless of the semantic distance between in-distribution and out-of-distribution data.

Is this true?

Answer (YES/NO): NO